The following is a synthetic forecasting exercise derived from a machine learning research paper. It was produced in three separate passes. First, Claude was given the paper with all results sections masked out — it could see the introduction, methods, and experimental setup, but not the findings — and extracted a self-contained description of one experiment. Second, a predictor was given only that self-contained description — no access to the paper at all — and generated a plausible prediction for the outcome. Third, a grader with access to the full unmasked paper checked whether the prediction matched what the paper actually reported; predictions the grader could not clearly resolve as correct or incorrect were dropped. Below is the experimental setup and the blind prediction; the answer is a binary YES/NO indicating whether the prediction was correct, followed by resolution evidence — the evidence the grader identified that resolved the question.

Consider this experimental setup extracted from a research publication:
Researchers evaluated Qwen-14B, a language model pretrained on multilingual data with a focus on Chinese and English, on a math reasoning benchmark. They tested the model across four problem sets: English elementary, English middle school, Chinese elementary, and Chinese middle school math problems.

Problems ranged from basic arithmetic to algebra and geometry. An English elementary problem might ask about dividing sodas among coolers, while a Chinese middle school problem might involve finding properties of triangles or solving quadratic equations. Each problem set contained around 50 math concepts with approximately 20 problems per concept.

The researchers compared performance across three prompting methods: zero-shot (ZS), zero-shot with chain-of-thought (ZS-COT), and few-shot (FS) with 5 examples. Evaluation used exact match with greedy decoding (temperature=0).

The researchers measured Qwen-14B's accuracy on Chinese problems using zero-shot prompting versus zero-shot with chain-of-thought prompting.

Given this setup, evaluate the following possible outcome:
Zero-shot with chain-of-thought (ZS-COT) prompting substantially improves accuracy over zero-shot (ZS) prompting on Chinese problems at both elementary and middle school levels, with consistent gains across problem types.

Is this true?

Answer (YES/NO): YES